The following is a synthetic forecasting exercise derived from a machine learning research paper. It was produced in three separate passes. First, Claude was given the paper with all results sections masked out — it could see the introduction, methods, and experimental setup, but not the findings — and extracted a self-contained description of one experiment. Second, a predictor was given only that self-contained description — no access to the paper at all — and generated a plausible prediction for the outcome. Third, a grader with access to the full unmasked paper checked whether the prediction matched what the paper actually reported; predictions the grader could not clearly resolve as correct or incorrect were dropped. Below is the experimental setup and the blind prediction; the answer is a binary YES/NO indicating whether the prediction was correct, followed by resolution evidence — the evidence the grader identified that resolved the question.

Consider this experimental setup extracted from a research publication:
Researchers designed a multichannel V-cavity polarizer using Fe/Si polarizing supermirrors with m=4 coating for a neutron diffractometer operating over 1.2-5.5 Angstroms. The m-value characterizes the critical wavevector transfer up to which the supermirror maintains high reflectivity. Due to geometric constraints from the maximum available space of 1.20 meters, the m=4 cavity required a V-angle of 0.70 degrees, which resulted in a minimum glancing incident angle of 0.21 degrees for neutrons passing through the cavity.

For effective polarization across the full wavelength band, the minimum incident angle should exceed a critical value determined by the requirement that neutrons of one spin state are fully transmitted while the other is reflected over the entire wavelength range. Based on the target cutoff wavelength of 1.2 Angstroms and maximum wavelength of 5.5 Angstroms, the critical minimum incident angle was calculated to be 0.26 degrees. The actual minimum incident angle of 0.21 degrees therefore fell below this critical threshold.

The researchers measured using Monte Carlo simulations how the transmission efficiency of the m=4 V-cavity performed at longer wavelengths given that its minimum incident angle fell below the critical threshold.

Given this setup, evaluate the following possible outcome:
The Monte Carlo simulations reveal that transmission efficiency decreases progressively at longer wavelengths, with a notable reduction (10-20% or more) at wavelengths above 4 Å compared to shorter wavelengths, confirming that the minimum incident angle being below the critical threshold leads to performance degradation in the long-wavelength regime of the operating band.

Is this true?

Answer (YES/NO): YES